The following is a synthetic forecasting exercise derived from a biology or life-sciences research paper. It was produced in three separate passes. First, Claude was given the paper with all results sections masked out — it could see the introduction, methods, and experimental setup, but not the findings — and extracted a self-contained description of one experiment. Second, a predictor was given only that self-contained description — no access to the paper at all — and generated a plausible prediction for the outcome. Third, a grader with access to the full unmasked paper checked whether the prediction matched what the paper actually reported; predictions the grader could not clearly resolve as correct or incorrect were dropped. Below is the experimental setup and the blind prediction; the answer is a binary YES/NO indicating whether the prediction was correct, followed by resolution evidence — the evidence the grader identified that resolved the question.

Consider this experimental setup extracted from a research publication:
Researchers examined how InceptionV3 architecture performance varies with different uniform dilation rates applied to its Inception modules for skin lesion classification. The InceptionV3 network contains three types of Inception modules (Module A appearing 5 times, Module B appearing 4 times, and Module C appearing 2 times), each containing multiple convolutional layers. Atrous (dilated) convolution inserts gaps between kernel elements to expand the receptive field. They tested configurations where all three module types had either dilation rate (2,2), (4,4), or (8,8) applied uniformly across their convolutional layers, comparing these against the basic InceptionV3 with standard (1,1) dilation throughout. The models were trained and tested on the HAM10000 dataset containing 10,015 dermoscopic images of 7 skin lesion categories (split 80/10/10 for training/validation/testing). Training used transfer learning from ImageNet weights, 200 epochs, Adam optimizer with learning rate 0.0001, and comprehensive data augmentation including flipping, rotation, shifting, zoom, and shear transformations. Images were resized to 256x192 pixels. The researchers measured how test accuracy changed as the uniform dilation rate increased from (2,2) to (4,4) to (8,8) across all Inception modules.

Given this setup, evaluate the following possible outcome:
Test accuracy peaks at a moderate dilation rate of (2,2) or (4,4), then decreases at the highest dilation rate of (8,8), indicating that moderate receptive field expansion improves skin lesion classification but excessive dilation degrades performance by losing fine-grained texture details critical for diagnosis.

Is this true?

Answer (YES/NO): YES